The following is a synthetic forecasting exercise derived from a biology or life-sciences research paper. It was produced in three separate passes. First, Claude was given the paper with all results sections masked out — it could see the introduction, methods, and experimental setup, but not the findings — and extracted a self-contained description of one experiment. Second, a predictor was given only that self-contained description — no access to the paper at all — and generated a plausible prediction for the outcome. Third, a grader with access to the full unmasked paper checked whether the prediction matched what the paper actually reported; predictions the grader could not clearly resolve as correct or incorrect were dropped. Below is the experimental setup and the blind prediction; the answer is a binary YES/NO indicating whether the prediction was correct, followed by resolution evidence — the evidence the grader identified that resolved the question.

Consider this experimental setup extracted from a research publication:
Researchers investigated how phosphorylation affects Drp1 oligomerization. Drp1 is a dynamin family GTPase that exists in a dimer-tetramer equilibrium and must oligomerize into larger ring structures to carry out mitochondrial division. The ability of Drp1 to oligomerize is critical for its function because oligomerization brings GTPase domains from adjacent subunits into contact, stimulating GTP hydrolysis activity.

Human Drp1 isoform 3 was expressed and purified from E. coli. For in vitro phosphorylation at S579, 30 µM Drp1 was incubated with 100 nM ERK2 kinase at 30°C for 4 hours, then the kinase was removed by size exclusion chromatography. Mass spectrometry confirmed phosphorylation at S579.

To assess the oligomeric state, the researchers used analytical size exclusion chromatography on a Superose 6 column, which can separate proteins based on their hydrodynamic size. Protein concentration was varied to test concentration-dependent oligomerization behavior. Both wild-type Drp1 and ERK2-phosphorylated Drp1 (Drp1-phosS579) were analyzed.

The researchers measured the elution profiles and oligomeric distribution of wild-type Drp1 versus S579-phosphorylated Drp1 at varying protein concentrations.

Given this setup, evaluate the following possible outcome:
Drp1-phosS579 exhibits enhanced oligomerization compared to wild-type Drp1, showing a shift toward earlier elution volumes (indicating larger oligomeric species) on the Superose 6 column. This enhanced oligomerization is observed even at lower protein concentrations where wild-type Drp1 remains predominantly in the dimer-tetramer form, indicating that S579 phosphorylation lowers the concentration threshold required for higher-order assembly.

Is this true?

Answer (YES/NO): NO